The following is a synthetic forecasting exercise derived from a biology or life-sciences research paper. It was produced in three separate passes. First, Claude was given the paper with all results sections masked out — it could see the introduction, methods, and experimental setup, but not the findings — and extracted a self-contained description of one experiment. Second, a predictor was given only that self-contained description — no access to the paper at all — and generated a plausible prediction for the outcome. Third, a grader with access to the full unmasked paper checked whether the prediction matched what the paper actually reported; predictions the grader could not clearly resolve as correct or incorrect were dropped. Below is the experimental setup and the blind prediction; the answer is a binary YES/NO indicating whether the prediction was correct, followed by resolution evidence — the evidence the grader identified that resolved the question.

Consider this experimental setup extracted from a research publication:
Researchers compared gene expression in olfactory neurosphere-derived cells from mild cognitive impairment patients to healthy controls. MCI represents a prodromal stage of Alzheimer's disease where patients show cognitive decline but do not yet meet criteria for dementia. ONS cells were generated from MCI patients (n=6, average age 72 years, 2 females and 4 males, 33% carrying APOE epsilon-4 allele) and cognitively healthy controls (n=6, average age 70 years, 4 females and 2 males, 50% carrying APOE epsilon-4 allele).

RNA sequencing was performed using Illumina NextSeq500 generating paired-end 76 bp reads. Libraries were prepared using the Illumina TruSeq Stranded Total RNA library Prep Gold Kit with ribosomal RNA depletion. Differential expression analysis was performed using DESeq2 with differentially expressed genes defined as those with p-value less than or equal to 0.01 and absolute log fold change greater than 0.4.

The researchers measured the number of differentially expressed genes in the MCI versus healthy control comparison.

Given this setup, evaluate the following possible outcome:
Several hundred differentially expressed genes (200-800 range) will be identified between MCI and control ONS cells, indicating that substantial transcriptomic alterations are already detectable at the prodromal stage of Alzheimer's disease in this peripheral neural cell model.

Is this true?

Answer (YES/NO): YES